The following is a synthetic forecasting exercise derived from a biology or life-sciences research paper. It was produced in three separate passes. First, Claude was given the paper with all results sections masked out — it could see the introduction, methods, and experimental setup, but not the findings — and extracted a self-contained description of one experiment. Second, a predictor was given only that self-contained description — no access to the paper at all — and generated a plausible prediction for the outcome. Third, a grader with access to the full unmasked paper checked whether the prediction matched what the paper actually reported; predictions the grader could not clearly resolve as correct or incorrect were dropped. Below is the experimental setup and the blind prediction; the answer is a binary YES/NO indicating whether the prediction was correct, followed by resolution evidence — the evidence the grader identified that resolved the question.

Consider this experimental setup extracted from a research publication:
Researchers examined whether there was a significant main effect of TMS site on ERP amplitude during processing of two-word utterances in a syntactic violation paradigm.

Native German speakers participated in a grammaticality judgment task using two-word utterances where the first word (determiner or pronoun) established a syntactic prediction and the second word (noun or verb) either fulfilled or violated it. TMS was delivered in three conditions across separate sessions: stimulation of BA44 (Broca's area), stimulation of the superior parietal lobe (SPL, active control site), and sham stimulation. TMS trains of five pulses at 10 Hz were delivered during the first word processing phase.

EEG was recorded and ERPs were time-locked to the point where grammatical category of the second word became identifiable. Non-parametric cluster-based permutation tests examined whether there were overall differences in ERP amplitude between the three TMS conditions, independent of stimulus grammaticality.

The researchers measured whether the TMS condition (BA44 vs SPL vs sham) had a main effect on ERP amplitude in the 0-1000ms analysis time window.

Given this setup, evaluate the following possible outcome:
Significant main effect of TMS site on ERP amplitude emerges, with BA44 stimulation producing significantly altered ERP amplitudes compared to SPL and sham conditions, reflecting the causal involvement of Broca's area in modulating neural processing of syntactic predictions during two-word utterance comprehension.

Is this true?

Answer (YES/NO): NO